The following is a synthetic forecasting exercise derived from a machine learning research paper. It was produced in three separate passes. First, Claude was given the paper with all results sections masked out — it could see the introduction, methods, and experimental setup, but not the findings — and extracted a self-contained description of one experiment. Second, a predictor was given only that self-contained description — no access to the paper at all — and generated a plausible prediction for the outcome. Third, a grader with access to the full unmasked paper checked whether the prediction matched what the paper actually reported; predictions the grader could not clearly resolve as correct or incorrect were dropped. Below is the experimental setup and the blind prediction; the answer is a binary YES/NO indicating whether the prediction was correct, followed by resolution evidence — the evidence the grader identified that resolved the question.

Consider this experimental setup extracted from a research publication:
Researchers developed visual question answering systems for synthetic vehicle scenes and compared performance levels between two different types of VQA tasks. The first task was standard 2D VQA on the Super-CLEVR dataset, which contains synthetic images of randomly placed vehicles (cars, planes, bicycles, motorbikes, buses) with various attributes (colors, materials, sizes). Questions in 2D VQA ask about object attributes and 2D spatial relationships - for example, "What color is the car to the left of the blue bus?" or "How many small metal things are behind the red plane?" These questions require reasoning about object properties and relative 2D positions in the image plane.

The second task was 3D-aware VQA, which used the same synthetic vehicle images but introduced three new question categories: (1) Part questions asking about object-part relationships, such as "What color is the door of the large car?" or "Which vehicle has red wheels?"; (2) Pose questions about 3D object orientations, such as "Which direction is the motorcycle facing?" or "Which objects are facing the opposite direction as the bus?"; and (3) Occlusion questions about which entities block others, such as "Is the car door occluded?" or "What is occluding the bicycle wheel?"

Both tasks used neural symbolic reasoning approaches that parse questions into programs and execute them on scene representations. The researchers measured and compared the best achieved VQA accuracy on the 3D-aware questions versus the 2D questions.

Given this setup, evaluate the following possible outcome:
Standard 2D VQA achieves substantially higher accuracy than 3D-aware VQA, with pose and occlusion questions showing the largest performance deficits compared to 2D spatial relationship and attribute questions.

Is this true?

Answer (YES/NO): NO